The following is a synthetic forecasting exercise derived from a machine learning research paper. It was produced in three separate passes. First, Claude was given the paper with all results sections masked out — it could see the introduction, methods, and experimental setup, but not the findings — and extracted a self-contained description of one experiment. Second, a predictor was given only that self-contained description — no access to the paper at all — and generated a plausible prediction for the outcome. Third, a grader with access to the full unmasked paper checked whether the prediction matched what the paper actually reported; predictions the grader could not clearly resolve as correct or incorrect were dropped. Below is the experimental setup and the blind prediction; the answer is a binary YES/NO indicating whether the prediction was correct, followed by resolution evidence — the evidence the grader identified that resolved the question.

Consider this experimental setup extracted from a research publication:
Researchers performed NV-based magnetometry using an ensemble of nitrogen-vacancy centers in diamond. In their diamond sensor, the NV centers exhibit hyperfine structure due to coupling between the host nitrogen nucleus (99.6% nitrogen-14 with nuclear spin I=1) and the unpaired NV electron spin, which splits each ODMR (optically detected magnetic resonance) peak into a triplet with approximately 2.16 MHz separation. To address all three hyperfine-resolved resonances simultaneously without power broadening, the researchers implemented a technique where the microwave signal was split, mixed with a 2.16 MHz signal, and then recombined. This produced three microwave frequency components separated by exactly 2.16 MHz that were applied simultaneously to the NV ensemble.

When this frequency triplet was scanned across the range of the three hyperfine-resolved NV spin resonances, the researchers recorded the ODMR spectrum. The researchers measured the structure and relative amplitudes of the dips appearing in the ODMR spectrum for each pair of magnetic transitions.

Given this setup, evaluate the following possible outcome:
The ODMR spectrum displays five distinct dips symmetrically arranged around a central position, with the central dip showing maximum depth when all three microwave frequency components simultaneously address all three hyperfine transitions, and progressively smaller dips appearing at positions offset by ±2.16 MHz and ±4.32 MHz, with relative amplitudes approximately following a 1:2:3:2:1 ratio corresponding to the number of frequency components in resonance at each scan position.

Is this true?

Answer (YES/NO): YES